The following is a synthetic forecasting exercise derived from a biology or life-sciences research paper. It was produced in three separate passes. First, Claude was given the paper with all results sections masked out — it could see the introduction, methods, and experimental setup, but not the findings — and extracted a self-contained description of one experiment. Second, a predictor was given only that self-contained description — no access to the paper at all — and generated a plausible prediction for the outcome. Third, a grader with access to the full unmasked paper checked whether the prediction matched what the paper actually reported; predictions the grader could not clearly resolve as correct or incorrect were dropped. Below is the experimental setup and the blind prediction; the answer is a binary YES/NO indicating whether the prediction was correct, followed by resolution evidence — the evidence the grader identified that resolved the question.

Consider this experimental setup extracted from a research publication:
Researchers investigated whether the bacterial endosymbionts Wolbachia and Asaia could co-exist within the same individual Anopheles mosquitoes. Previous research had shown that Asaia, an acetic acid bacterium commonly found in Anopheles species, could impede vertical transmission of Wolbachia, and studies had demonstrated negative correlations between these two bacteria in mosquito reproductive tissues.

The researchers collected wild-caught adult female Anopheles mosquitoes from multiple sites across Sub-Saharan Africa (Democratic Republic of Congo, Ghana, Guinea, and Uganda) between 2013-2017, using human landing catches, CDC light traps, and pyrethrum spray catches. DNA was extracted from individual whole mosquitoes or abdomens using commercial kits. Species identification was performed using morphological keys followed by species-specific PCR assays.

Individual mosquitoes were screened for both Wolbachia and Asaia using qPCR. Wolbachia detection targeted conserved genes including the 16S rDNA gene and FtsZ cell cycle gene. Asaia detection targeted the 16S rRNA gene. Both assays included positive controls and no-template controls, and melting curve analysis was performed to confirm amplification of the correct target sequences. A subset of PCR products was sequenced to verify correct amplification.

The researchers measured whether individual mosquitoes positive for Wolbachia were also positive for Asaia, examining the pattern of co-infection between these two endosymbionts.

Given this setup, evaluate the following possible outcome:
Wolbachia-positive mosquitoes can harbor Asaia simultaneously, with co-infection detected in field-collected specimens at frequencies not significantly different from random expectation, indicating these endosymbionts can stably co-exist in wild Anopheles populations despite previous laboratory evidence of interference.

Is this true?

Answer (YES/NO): NO